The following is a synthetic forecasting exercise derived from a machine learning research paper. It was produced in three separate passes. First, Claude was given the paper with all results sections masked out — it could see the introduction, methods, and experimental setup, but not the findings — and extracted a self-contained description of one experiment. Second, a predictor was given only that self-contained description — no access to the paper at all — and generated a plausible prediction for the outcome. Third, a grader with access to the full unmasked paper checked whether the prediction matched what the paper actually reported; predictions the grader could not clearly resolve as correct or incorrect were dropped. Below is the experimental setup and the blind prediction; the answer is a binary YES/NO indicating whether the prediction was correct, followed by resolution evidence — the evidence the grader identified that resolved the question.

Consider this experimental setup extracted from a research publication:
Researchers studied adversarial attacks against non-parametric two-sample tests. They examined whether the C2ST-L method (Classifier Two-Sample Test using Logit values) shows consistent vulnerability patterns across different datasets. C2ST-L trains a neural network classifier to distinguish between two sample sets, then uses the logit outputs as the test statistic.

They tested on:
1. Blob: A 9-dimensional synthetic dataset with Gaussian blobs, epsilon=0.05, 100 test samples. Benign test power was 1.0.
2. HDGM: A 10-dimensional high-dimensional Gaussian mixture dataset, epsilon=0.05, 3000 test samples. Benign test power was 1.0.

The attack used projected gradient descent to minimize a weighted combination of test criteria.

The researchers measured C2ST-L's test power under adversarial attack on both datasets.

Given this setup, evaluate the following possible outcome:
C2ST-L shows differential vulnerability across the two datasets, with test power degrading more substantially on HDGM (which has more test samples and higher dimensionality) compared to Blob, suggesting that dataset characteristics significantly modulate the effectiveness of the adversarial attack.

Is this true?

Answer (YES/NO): YES